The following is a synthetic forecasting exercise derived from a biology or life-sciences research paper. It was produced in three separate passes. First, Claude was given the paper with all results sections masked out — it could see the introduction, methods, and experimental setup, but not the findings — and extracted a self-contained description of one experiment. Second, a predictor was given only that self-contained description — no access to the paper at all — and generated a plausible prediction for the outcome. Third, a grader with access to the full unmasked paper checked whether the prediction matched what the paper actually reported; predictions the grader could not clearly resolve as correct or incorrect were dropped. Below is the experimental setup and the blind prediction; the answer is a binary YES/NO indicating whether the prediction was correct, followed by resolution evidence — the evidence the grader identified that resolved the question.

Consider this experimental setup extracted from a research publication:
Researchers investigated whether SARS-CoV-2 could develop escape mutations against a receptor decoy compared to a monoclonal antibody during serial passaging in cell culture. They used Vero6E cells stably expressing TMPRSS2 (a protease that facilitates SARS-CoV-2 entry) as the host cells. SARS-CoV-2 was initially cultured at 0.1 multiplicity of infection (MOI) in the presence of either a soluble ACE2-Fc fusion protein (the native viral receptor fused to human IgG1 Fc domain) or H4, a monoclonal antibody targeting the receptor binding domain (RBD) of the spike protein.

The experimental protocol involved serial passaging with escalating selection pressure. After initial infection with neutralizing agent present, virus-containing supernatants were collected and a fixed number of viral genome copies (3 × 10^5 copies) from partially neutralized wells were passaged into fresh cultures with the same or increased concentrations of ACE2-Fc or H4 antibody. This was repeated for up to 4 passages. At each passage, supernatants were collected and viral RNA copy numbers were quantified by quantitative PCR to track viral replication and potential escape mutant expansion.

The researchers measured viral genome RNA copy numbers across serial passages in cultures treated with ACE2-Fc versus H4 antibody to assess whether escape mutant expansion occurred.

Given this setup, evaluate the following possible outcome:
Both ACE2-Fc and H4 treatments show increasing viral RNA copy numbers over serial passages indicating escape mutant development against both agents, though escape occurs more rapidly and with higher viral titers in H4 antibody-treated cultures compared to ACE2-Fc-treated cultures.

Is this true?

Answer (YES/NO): NO